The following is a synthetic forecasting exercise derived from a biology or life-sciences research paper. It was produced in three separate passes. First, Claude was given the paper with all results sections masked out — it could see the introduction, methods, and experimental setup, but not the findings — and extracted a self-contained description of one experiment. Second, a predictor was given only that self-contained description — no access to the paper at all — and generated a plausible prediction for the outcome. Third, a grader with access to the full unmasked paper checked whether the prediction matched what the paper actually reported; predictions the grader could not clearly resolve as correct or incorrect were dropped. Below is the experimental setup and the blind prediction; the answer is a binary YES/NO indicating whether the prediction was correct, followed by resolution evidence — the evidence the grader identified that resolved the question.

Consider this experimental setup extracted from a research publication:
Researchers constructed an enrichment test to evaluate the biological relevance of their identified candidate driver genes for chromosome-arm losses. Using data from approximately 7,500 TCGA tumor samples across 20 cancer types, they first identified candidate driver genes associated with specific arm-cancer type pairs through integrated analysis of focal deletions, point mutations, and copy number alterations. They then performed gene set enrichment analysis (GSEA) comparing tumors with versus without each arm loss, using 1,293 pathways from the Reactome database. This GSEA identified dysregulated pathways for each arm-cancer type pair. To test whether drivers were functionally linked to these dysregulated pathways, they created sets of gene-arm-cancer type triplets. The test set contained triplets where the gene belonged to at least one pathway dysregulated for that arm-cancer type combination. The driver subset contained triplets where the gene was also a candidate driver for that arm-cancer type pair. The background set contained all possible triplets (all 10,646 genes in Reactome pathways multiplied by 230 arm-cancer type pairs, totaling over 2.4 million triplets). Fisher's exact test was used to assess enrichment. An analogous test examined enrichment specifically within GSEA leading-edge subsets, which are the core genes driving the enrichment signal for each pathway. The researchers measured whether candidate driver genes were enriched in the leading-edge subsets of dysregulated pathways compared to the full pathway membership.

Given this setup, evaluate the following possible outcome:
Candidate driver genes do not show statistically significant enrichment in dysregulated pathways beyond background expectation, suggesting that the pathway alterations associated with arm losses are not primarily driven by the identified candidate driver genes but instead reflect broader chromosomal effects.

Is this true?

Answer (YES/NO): NO